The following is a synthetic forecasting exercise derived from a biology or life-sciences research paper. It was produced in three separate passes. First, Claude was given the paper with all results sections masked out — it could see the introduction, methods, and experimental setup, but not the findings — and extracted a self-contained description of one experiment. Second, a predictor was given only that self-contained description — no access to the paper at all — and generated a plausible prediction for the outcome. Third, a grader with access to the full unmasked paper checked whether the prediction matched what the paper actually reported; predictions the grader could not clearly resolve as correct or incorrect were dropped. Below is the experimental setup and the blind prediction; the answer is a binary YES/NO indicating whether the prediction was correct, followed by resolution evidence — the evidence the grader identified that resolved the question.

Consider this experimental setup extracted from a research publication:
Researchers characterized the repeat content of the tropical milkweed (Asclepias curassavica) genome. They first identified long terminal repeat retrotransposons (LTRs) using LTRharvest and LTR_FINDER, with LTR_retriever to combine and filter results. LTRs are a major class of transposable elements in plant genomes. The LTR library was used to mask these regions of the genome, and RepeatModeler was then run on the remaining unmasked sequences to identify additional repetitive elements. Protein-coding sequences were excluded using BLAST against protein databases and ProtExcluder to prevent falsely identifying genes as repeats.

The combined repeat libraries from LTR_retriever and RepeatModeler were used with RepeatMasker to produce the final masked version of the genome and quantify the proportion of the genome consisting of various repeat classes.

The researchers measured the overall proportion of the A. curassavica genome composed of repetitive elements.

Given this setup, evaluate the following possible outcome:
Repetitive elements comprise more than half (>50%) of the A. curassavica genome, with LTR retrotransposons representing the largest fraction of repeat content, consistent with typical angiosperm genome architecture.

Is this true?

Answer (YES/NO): YES